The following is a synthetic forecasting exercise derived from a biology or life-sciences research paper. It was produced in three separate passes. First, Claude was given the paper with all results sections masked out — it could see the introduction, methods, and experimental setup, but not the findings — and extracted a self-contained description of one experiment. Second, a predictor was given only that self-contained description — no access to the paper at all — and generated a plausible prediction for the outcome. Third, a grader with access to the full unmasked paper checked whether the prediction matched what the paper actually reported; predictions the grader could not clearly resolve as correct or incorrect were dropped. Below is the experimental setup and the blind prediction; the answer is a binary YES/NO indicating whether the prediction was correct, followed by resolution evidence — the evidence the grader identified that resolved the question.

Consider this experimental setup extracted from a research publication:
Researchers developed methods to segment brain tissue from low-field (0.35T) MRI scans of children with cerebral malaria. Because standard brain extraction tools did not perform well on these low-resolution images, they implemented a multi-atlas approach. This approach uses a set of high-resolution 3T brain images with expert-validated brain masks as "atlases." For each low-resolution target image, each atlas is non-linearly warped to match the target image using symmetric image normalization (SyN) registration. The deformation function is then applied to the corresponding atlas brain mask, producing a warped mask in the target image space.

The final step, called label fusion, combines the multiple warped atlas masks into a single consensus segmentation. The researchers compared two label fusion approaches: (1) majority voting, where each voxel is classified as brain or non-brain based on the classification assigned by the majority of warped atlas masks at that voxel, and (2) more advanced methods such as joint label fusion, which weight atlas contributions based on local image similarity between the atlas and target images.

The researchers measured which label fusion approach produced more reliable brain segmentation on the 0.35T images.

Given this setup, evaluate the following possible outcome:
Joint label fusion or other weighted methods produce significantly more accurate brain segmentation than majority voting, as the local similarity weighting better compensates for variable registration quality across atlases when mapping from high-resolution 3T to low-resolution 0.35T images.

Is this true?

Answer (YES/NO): NO